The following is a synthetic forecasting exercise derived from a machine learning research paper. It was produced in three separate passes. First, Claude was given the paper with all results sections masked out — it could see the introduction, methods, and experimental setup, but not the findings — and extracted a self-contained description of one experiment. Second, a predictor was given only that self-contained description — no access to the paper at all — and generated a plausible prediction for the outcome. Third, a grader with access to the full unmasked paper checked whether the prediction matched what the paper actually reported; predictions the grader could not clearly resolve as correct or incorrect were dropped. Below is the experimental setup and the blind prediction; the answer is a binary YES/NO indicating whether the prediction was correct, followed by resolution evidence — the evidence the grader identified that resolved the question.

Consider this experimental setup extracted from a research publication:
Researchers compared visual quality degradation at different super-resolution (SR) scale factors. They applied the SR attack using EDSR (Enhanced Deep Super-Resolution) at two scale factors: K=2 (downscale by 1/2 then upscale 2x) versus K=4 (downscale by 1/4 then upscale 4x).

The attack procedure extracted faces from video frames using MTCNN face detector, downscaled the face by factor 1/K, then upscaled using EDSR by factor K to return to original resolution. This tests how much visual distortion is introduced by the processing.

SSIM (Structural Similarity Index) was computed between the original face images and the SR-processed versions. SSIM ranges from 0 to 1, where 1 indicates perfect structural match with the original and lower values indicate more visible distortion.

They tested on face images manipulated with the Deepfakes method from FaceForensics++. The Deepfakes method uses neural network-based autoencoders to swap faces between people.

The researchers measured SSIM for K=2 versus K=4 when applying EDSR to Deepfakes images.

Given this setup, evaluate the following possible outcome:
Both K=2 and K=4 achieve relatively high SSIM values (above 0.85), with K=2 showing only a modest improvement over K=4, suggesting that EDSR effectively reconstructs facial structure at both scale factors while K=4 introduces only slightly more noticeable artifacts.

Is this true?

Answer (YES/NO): NO